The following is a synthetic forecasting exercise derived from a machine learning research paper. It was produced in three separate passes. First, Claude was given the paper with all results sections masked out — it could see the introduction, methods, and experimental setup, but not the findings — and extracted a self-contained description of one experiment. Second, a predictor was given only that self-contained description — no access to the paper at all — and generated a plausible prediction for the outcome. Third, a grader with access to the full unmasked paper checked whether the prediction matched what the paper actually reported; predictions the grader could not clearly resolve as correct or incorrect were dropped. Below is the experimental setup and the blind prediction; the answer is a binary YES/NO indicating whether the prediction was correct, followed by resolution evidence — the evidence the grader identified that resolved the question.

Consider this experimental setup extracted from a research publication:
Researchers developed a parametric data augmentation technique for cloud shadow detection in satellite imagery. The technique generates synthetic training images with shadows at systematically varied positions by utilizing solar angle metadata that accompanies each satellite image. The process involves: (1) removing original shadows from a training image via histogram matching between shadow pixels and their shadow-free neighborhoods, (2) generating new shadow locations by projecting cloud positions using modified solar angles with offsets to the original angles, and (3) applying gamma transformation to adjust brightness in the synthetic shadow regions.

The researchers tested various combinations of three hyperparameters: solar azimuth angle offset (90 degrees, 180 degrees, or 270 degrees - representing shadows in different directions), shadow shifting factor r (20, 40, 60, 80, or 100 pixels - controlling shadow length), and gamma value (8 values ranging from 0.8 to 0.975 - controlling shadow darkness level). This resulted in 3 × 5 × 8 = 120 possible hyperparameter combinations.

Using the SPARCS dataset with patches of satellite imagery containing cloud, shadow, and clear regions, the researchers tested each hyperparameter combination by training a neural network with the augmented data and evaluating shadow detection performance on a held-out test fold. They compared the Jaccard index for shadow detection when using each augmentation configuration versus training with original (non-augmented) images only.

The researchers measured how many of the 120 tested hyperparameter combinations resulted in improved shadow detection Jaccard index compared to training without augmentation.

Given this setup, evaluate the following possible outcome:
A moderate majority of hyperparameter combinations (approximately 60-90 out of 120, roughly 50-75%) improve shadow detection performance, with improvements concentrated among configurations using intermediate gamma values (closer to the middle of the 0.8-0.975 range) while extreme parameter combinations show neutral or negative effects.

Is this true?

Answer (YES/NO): NO